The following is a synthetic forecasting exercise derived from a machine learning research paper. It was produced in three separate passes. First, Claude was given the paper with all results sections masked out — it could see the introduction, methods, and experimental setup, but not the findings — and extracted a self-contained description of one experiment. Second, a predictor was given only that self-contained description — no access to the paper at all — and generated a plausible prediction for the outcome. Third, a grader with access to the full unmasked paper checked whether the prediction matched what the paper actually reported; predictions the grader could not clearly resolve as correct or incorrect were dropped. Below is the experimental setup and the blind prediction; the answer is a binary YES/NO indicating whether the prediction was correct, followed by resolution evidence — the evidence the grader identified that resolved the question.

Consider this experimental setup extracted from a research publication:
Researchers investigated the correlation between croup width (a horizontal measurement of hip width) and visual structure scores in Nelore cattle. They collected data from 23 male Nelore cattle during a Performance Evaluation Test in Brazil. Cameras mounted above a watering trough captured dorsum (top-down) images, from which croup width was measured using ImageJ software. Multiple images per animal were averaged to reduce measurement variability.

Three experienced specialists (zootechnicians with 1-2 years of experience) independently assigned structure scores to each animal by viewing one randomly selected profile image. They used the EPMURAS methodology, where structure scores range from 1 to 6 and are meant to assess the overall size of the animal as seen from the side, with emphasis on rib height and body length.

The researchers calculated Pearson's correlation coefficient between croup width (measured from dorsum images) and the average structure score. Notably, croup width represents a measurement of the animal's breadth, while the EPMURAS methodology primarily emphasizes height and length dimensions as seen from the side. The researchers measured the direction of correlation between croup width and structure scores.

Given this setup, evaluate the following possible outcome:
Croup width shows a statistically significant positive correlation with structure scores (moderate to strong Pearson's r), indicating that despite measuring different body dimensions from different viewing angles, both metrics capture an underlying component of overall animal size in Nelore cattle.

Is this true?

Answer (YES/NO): NO